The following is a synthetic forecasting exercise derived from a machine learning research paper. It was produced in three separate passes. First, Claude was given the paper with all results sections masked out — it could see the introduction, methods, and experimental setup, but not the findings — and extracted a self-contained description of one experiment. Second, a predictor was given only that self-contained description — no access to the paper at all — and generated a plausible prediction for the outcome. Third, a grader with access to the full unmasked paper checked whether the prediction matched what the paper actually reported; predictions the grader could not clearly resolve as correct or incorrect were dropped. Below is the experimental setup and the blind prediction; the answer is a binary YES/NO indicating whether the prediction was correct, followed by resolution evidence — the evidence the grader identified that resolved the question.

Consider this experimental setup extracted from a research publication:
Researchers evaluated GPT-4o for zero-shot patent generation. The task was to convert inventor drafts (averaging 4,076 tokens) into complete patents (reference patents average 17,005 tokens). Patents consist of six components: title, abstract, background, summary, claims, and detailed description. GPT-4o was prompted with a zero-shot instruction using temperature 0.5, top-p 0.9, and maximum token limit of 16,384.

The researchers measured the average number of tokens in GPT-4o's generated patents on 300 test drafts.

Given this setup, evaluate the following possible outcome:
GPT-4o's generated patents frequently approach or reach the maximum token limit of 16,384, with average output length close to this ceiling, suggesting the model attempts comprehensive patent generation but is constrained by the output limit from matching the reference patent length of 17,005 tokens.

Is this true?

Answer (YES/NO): NO